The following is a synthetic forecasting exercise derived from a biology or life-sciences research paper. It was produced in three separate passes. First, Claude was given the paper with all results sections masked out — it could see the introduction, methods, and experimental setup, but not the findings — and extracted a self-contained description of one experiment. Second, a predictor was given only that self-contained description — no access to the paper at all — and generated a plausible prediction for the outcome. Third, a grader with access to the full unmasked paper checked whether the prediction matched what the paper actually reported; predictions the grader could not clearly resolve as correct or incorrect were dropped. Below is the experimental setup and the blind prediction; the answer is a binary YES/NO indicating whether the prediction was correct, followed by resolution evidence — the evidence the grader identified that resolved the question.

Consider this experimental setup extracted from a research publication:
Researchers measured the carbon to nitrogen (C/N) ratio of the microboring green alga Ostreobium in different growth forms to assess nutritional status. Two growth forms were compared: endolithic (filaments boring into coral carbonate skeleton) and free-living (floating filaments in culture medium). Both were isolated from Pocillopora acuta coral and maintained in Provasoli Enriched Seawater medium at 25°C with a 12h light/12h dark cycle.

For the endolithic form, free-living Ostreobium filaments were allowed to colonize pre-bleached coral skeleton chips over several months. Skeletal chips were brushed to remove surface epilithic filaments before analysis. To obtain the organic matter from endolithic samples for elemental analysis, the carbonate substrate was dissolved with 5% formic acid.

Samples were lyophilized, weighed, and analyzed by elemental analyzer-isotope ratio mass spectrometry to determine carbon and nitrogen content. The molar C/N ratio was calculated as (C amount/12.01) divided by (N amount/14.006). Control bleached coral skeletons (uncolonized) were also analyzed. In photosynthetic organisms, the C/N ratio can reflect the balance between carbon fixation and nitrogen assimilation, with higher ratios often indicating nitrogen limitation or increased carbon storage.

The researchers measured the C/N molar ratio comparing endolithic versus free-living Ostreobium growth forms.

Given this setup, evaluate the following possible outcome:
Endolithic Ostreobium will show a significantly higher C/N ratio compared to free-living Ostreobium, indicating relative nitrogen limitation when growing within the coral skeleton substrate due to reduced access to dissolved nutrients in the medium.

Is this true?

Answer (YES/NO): NO